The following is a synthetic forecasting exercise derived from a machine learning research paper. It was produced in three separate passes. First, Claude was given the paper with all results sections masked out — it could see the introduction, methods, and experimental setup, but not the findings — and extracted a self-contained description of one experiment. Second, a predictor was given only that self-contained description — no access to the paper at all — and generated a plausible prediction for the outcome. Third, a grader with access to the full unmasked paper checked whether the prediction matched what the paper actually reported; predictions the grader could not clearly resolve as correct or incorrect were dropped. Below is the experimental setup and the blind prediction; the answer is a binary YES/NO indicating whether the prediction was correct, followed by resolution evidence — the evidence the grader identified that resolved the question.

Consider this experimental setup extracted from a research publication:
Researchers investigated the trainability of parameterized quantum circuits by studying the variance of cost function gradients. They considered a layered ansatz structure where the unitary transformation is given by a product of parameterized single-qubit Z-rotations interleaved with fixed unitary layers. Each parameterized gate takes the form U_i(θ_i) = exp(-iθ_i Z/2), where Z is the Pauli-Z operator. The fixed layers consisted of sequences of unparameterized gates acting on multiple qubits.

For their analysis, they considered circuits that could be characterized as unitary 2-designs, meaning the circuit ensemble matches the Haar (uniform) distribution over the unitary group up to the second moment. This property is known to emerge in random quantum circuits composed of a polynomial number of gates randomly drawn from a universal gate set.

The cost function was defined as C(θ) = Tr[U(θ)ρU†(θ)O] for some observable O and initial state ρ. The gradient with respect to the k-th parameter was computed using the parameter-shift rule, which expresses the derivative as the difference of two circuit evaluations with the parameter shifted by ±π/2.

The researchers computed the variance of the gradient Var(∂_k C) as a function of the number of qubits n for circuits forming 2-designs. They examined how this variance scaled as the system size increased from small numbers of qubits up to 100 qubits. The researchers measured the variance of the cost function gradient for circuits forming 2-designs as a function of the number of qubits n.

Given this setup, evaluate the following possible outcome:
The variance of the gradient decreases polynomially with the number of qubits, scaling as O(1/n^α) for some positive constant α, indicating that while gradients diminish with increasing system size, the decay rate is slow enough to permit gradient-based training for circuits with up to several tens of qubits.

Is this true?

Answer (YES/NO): NO